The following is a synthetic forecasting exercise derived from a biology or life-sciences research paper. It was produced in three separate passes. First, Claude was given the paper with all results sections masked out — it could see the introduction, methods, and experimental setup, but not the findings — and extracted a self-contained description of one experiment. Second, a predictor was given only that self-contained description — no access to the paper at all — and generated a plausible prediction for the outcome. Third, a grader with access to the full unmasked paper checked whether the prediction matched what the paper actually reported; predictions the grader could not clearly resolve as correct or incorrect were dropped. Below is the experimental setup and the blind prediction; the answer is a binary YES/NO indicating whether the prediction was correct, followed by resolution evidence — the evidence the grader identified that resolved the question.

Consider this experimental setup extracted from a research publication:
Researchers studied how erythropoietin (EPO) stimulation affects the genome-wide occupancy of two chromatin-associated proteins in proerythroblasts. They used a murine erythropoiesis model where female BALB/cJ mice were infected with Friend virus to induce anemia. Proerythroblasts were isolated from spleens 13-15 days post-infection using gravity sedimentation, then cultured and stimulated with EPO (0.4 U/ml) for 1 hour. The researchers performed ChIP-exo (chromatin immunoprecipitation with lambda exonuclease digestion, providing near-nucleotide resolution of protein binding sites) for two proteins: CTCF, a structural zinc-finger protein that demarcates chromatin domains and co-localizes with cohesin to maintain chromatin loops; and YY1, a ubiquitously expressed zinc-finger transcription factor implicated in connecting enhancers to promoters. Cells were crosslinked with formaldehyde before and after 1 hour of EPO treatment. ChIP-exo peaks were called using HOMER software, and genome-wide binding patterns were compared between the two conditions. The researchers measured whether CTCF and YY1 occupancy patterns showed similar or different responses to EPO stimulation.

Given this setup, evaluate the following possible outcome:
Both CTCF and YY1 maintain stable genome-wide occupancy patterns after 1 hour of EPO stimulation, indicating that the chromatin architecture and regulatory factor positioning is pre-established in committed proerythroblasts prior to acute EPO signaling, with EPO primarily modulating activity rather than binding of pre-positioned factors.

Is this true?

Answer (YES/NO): NO